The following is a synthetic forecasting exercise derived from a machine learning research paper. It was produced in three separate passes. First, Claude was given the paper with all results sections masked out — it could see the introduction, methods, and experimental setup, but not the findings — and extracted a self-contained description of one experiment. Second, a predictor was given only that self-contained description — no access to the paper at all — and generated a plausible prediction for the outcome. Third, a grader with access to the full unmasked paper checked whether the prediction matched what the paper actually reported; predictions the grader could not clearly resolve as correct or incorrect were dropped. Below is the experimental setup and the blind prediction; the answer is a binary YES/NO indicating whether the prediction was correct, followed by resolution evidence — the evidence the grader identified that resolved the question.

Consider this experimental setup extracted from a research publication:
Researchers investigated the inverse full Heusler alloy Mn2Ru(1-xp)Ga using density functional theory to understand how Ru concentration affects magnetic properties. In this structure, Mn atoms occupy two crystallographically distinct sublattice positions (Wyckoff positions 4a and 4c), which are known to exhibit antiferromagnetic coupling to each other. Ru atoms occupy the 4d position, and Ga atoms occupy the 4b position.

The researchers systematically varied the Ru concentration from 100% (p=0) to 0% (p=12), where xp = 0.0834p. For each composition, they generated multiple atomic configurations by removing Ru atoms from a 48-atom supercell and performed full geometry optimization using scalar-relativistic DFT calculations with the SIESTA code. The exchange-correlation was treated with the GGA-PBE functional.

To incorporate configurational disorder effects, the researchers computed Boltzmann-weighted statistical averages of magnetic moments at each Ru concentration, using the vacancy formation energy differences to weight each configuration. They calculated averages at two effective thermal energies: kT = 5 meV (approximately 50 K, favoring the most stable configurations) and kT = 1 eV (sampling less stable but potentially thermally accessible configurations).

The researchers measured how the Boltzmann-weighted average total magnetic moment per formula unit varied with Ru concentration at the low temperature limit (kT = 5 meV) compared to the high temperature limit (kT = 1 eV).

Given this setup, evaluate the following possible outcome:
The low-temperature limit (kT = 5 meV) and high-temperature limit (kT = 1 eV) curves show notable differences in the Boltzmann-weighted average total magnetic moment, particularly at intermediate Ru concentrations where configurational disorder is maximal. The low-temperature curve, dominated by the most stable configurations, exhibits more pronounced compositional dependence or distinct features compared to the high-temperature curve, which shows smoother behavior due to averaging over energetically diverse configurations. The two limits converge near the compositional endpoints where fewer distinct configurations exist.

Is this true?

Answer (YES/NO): NO